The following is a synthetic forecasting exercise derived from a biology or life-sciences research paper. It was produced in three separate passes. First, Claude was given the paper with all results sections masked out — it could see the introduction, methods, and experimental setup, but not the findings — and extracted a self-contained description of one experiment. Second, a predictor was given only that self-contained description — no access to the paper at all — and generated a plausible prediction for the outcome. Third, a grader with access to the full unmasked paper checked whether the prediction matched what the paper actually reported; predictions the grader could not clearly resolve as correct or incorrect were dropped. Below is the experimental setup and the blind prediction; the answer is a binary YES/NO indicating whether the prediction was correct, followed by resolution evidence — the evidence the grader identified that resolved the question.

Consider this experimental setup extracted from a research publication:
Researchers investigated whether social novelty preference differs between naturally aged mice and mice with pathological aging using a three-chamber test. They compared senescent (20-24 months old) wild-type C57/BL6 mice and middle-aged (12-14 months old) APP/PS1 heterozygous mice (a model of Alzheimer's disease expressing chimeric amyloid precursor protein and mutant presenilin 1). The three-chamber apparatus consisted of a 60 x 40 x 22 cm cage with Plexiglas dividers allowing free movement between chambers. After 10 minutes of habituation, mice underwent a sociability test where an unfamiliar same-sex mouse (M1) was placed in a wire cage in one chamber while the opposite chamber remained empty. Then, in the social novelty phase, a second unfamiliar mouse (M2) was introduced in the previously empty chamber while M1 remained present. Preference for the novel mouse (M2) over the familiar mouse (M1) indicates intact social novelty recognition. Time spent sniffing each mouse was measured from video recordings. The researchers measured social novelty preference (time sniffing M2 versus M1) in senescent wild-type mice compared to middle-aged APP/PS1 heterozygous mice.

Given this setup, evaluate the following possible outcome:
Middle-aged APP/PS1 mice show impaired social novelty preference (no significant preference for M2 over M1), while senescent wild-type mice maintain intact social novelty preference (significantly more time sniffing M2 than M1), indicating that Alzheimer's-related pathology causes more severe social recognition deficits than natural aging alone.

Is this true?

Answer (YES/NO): YES